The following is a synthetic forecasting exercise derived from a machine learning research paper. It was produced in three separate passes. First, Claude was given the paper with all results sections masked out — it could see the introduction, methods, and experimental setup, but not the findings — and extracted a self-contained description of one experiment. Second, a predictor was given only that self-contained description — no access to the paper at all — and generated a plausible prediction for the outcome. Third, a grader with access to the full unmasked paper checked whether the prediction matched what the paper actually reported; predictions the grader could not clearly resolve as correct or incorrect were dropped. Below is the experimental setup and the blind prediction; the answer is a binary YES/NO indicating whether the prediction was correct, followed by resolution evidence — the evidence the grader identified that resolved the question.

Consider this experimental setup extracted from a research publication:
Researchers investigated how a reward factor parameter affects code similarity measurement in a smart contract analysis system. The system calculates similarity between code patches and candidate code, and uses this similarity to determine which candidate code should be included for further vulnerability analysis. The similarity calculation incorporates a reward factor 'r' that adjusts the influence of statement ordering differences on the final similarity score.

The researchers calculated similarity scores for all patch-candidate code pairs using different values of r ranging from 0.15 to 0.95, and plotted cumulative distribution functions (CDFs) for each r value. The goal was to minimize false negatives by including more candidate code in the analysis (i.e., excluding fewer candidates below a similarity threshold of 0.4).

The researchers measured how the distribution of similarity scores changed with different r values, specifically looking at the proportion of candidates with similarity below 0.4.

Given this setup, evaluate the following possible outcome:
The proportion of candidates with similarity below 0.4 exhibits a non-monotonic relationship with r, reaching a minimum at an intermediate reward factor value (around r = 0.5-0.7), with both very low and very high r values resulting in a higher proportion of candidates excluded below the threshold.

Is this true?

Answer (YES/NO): NO